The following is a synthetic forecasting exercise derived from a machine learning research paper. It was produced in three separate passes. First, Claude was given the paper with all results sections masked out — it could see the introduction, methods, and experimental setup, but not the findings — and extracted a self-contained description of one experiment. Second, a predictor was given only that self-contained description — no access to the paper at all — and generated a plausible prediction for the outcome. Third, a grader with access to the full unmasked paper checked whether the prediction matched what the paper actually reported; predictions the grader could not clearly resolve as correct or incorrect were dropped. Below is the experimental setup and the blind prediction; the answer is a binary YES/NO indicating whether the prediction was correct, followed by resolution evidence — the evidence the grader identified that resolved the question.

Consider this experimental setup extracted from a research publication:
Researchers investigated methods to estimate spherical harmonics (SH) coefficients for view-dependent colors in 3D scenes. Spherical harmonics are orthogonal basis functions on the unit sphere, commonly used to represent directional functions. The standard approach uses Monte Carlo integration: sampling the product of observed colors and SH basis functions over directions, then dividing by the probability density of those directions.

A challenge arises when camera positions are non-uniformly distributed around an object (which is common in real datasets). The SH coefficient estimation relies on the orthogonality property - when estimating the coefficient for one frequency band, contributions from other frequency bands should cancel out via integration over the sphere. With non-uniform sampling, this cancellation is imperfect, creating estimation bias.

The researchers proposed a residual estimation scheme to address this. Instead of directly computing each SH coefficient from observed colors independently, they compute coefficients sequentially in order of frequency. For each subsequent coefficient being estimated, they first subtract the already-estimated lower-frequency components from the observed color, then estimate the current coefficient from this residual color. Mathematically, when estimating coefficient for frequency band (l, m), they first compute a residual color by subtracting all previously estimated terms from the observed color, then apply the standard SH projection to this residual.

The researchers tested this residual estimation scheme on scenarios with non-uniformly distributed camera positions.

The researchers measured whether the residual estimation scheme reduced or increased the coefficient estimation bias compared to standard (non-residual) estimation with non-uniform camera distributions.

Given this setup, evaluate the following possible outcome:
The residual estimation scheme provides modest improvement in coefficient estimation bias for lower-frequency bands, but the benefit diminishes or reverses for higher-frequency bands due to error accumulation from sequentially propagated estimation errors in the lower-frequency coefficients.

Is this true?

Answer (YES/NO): NO